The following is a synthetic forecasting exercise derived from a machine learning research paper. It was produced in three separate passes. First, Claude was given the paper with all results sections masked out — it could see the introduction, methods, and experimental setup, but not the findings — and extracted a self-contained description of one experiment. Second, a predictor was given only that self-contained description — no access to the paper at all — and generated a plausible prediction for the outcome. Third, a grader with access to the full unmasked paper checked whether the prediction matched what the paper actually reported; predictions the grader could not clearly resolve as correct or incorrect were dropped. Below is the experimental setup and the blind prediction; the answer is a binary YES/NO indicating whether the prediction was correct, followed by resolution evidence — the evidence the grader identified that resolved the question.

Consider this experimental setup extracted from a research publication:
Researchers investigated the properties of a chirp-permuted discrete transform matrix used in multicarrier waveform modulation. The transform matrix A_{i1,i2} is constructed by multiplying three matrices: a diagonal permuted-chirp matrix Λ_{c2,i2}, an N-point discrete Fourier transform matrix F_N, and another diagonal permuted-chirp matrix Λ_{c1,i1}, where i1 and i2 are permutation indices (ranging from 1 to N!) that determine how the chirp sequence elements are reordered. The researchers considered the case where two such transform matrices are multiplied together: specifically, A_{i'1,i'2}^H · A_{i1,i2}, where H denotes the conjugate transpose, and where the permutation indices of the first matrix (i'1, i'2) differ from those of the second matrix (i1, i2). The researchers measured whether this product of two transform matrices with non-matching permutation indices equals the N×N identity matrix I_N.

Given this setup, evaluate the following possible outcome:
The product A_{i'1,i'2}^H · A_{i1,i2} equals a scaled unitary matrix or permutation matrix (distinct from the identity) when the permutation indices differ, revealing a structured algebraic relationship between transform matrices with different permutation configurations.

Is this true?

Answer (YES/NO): NO